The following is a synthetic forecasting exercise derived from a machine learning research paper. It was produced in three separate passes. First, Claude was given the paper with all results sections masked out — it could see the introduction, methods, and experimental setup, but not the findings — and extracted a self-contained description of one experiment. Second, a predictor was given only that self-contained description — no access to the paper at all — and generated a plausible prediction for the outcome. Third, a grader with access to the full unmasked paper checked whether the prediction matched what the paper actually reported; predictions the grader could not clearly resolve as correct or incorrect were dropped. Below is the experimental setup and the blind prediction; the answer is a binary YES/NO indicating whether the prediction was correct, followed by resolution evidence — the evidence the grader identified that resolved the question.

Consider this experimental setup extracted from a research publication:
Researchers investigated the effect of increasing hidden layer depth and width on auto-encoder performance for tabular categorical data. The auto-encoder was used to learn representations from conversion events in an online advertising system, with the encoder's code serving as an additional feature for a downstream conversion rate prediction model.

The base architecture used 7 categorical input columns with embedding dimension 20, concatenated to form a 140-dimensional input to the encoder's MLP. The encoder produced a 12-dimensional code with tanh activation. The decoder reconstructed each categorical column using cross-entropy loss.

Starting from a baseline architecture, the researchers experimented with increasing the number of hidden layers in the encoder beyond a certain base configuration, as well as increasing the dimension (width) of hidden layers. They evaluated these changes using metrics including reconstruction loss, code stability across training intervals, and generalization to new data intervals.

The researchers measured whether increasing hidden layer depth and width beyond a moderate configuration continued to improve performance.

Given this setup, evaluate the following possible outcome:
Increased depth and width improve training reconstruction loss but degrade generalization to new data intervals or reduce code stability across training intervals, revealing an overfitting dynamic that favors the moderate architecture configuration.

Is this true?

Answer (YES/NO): NO